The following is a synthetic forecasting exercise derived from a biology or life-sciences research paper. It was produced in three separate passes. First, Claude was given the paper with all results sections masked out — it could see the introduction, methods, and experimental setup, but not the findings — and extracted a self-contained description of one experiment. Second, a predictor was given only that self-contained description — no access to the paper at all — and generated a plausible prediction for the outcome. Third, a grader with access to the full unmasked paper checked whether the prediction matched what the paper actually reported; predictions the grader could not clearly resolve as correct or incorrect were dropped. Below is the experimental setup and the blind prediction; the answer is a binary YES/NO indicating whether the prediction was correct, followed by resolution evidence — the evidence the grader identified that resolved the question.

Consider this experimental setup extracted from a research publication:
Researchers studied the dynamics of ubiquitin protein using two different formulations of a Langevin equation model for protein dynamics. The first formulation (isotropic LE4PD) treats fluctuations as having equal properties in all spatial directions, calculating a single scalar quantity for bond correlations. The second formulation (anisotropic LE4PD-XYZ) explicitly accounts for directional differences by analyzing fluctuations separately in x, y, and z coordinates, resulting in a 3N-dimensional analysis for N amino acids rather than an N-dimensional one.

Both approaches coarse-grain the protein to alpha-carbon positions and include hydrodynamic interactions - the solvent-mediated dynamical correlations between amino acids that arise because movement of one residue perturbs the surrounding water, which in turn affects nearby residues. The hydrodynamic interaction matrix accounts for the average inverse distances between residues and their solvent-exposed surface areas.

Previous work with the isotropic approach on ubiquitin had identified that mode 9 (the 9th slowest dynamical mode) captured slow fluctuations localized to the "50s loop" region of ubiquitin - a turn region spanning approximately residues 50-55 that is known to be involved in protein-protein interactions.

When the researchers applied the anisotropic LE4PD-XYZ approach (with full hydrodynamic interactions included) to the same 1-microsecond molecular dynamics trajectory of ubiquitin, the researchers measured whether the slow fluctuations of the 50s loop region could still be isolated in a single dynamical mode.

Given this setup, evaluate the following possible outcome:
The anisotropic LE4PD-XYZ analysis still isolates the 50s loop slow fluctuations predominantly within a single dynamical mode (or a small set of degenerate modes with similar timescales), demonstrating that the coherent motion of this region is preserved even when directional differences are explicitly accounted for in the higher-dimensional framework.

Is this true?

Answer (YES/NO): NO